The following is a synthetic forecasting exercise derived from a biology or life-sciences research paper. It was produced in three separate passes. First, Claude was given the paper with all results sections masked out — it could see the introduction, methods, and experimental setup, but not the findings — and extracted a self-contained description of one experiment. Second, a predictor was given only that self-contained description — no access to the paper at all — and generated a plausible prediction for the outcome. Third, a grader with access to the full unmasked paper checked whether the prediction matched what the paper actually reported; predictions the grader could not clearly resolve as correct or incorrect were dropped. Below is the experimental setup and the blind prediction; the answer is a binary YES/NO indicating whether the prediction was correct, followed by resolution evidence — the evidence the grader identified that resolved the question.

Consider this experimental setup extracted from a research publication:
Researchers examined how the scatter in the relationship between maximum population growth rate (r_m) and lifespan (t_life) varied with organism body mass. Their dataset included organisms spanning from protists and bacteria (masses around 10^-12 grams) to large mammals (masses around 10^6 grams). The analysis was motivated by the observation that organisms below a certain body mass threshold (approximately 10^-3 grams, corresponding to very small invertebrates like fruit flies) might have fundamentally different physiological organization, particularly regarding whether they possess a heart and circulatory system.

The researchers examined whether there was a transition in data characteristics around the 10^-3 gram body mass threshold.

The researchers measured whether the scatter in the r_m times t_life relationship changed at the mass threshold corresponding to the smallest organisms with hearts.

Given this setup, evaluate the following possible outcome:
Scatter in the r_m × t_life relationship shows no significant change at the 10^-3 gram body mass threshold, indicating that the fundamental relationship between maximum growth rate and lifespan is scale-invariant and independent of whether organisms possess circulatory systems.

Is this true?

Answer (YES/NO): NO